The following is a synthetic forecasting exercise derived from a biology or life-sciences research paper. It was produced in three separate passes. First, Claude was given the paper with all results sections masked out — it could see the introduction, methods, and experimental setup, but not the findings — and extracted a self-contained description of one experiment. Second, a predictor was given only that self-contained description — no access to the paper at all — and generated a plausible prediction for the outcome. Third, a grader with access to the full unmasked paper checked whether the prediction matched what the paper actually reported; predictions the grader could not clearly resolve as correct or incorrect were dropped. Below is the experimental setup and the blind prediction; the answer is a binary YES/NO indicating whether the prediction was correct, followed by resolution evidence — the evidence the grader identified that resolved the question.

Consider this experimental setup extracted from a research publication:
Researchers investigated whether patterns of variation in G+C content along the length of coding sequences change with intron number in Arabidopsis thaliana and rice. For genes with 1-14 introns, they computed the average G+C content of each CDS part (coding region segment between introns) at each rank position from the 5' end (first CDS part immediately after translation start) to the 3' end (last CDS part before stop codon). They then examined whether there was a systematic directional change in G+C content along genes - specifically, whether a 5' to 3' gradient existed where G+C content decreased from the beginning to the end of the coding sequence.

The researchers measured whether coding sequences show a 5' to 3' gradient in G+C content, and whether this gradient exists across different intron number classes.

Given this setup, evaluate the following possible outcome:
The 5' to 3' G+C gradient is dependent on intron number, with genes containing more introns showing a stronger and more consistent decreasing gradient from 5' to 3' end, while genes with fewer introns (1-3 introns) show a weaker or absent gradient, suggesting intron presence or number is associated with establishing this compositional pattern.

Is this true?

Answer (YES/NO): NO